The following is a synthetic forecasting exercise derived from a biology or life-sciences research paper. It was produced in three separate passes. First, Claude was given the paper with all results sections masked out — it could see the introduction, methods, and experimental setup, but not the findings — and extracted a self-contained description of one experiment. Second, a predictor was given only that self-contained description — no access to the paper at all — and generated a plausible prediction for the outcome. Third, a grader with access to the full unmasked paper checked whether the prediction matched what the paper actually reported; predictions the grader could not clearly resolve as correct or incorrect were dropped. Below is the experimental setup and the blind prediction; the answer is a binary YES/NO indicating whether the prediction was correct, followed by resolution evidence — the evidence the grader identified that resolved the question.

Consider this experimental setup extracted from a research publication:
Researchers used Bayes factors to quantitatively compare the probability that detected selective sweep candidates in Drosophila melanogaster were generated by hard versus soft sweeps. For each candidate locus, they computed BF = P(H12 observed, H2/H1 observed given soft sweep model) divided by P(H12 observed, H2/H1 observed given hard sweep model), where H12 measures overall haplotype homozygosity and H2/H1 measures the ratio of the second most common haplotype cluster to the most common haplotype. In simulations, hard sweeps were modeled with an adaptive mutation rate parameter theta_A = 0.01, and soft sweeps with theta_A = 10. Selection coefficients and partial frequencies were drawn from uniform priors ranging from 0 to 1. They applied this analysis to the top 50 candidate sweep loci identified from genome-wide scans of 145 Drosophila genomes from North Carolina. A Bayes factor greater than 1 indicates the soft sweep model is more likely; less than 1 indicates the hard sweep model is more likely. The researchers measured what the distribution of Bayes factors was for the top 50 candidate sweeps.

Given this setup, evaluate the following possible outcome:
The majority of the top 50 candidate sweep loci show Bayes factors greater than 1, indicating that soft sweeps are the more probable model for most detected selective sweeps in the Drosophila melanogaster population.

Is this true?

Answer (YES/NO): YES